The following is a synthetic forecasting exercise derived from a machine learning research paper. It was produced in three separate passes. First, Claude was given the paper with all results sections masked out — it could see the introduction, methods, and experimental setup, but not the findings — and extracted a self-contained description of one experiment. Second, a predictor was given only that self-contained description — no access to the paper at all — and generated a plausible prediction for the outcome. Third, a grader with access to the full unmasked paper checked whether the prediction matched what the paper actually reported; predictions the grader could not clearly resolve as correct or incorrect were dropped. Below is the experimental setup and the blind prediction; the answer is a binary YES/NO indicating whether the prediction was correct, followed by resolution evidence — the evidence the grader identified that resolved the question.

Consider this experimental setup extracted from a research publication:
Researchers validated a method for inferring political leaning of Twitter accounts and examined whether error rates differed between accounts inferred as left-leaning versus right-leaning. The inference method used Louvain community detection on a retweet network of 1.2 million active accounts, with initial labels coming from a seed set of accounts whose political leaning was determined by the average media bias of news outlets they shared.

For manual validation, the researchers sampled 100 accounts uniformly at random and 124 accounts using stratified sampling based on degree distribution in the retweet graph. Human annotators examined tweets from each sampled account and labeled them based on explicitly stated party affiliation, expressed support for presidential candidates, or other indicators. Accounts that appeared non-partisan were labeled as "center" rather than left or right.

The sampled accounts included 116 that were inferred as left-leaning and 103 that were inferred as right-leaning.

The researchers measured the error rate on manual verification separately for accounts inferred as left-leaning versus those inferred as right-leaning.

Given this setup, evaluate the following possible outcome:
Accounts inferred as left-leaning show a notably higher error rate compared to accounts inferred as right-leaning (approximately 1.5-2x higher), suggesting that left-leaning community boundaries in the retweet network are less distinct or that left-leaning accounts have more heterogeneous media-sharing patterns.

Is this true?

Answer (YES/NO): NO